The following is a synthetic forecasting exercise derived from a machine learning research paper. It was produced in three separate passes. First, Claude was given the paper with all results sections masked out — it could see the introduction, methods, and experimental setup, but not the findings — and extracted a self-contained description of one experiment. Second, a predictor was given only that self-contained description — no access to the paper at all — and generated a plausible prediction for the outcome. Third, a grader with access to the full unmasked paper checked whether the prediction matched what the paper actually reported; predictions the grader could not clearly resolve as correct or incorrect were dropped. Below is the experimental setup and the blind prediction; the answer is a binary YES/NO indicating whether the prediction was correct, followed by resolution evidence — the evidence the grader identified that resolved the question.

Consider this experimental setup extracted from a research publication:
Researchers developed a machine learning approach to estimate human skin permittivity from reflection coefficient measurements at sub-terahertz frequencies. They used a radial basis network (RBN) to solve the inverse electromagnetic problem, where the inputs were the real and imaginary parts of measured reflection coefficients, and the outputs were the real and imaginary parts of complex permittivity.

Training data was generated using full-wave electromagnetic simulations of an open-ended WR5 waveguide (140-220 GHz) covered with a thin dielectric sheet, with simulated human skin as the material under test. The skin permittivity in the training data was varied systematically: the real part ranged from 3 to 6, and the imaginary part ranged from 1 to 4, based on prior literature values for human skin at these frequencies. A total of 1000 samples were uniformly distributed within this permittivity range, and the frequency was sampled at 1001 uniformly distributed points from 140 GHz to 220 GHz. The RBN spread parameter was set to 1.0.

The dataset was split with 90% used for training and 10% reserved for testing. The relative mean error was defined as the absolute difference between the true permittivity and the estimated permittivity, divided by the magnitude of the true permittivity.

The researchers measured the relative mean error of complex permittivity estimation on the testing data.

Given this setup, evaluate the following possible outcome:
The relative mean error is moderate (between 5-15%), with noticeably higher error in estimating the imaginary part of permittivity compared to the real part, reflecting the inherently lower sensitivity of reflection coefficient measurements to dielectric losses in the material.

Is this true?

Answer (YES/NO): NO